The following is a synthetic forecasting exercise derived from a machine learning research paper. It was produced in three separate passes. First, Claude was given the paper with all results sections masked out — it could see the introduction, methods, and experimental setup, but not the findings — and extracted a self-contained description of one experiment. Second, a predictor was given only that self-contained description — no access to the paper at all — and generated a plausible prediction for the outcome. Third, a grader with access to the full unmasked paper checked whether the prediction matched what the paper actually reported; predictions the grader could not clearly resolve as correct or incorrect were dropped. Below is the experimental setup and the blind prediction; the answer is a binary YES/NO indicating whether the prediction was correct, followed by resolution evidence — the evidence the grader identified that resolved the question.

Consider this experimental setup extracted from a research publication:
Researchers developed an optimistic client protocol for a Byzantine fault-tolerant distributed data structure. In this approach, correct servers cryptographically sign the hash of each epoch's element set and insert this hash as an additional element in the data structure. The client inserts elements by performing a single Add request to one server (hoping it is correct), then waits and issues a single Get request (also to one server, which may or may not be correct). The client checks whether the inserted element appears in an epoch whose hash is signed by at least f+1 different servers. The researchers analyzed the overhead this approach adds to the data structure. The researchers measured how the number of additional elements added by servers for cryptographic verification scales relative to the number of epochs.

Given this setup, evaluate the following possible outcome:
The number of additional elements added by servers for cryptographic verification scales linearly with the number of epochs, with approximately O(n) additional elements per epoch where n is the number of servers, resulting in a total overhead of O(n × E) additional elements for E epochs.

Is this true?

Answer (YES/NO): YES